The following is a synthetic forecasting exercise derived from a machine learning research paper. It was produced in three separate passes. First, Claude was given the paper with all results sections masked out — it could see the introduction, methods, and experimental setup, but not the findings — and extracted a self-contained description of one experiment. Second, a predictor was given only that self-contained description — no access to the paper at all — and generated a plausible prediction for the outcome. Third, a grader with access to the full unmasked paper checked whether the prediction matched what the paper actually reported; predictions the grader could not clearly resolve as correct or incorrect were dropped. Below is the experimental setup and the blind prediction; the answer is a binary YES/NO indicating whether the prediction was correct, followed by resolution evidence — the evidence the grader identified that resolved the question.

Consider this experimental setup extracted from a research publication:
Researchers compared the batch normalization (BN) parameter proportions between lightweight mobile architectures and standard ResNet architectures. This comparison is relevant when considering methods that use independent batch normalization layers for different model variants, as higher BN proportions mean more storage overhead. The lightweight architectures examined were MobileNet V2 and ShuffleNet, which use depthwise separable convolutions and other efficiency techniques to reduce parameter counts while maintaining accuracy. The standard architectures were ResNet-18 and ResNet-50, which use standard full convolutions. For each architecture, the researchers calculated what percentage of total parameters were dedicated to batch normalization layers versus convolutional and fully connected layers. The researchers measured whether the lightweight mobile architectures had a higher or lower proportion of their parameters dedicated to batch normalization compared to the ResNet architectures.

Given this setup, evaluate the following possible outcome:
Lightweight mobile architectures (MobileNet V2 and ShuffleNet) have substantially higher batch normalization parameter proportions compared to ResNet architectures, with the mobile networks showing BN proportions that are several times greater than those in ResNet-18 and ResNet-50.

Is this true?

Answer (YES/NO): YES